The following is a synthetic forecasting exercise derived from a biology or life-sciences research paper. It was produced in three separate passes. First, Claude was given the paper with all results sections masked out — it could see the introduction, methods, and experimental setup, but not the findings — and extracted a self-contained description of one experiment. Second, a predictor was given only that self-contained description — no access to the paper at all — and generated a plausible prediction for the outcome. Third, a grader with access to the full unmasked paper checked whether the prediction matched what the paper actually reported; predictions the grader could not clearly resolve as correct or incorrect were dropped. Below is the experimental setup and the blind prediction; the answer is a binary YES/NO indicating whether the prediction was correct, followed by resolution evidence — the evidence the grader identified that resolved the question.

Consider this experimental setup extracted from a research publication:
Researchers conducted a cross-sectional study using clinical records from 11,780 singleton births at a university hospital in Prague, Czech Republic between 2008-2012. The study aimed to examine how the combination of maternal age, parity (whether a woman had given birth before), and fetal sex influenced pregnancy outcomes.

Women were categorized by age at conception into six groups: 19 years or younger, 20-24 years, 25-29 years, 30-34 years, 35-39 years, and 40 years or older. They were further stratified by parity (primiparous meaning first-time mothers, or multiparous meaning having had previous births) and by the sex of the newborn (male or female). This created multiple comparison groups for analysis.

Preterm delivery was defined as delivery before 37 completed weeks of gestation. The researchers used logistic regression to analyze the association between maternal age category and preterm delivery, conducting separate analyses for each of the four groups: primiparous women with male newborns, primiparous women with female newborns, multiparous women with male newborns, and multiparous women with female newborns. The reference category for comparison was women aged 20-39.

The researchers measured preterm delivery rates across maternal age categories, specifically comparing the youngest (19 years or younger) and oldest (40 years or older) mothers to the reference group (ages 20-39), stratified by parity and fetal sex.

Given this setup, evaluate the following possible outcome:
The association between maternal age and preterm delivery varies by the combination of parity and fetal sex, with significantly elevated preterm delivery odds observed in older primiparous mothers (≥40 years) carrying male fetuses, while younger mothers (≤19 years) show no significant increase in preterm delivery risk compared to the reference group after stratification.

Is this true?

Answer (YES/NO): NO